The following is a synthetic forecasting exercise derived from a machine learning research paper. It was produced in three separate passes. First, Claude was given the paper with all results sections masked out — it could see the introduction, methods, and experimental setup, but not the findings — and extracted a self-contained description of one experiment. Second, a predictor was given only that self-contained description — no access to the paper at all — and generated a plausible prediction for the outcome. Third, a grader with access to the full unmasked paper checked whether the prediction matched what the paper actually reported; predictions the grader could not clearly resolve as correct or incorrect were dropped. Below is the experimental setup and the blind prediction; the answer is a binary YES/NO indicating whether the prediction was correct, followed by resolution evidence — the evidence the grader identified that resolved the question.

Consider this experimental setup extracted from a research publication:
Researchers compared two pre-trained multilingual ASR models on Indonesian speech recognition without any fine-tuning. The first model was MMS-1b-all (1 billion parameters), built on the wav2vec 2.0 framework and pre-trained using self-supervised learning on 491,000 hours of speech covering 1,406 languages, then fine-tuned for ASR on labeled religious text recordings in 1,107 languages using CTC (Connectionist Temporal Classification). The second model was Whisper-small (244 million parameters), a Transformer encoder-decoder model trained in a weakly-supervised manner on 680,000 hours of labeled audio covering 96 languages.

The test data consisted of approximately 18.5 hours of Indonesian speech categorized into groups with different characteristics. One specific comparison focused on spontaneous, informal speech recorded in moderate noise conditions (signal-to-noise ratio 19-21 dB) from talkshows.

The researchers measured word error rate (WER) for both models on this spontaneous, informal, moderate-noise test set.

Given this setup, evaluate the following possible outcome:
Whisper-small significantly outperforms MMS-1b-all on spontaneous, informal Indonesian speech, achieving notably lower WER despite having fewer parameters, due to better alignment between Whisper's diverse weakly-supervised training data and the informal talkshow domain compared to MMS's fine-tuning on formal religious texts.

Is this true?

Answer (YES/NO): YES